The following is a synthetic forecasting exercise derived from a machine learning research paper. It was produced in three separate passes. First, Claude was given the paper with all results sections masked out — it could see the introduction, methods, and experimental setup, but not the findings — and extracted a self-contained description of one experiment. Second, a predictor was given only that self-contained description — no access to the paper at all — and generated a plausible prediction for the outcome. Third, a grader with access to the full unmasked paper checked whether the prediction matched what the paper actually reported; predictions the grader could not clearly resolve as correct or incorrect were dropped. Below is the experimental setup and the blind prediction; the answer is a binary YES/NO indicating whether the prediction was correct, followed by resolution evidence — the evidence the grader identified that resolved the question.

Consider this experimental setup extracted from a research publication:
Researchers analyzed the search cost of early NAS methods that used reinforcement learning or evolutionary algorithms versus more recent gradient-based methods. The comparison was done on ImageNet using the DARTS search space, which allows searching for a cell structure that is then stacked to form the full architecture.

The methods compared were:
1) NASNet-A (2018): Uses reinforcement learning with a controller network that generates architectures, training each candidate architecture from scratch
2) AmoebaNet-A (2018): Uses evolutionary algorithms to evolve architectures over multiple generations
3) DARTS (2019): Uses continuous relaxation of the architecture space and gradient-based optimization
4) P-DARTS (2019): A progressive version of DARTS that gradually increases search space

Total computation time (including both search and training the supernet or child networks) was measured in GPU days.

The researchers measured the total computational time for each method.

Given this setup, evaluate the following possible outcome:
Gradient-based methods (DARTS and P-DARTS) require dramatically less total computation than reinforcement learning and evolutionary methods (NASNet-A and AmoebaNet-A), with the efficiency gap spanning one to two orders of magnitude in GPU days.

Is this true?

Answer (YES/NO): NO